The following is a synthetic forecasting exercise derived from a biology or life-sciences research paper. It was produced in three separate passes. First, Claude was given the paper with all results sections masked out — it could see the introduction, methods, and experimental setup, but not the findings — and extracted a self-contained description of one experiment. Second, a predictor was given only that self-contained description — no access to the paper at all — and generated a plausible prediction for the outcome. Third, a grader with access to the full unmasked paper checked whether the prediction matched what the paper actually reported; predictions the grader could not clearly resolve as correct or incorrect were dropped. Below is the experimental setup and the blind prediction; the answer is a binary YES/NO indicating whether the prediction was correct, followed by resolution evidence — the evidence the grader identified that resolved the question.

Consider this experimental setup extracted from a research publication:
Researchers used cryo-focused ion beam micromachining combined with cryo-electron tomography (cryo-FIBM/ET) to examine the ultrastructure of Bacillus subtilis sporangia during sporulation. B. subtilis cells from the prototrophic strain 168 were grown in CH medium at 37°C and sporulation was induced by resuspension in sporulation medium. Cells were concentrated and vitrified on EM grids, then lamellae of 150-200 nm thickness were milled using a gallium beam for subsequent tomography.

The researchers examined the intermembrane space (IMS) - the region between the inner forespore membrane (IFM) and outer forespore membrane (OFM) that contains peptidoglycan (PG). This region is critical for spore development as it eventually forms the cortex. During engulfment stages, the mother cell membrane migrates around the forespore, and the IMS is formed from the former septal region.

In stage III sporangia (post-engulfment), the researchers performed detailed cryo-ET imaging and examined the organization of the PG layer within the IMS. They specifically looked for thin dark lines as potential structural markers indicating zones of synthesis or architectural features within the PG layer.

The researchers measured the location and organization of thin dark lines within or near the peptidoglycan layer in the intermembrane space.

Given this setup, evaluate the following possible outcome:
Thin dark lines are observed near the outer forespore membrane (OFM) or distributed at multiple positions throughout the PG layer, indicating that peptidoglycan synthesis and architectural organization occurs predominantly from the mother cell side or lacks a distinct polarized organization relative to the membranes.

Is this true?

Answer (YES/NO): YES